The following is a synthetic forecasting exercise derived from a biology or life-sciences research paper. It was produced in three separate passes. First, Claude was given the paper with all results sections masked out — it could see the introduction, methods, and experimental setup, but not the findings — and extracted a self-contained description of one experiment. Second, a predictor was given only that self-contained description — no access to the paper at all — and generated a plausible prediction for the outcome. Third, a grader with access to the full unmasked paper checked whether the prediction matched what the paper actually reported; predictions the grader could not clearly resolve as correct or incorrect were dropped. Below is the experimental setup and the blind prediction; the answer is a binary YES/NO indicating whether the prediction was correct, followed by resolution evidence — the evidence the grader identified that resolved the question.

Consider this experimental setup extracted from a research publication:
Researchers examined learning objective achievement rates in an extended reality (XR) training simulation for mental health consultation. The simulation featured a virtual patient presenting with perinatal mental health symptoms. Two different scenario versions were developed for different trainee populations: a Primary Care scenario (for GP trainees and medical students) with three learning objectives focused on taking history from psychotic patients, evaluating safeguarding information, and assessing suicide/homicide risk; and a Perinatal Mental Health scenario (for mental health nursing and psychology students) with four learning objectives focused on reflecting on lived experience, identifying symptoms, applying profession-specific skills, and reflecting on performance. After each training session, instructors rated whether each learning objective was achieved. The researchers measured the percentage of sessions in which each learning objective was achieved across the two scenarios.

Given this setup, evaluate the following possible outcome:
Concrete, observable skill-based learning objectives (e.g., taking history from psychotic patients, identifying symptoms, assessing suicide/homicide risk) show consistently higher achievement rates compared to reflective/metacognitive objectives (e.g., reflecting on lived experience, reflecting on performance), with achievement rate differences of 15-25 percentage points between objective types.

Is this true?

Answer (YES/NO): NO